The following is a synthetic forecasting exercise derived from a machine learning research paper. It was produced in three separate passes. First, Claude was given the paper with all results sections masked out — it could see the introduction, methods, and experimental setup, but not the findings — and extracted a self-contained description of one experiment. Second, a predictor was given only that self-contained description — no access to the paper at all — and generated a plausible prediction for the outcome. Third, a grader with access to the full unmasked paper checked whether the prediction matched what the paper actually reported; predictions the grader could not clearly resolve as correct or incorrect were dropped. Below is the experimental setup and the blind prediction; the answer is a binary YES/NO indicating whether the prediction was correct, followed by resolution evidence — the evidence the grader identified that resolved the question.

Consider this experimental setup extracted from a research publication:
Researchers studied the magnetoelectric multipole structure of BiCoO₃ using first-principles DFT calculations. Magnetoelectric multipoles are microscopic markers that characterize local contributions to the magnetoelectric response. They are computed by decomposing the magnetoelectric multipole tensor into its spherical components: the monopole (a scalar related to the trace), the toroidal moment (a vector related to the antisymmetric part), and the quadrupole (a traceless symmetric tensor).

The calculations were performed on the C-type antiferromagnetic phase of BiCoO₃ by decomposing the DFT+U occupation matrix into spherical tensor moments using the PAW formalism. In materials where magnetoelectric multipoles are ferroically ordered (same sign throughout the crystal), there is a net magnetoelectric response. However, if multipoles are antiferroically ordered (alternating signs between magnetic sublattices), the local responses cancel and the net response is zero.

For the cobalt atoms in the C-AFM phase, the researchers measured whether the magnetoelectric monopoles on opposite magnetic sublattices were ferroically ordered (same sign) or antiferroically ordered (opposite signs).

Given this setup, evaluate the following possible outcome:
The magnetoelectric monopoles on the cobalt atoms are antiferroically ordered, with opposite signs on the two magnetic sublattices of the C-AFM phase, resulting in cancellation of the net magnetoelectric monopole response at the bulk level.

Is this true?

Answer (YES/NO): YES